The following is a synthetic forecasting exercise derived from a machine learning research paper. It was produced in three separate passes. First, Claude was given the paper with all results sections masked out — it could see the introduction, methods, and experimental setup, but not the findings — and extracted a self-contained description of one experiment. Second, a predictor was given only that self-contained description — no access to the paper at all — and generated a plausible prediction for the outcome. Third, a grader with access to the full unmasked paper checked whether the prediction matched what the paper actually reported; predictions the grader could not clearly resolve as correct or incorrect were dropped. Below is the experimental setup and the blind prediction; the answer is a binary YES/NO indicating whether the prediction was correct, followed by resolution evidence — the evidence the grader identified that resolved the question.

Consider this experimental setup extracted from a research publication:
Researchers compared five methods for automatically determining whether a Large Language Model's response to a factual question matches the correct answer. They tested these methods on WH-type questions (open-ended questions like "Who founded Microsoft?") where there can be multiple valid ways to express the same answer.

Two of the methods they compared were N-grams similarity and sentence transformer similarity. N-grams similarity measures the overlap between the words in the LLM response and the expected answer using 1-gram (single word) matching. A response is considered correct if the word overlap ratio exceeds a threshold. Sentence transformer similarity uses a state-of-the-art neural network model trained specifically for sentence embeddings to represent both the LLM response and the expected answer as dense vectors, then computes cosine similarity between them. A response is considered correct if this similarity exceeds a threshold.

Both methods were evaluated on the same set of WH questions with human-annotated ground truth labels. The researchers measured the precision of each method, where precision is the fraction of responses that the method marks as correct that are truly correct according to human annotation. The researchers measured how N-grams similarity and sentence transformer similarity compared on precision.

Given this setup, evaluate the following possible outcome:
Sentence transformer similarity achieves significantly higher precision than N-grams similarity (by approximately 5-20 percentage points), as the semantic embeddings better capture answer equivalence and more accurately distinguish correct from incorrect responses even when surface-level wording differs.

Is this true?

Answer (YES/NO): YES